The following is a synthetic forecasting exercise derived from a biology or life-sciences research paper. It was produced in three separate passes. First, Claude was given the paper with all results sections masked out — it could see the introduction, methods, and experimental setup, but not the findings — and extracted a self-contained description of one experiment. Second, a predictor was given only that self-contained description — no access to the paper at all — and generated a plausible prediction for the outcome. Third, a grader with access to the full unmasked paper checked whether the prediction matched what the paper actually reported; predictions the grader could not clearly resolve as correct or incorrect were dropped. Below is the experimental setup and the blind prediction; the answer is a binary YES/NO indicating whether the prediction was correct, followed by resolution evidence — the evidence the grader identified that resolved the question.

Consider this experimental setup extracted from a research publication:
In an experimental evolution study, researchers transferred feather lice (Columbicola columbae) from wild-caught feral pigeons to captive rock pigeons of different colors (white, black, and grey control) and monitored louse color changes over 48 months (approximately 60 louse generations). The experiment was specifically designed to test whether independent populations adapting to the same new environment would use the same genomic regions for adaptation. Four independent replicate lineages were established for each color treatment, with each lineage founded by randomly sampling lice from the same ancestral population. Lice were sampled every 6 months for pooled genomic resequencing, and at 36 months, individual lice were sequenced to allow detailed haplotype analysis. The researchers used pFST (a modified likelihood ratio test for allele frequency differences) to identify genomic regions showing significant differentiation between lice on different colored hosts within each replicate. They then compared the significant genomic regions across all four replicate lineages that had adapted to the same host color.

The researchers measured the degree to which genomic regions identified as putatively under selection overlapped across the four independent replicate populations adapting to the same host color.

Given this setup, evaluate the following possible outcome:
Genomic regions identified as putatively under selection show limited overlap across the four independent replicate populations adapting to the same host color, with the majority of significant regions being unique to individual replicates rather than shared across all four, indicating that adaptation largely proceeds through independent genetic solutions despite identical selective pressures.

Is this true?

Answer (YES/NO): YES